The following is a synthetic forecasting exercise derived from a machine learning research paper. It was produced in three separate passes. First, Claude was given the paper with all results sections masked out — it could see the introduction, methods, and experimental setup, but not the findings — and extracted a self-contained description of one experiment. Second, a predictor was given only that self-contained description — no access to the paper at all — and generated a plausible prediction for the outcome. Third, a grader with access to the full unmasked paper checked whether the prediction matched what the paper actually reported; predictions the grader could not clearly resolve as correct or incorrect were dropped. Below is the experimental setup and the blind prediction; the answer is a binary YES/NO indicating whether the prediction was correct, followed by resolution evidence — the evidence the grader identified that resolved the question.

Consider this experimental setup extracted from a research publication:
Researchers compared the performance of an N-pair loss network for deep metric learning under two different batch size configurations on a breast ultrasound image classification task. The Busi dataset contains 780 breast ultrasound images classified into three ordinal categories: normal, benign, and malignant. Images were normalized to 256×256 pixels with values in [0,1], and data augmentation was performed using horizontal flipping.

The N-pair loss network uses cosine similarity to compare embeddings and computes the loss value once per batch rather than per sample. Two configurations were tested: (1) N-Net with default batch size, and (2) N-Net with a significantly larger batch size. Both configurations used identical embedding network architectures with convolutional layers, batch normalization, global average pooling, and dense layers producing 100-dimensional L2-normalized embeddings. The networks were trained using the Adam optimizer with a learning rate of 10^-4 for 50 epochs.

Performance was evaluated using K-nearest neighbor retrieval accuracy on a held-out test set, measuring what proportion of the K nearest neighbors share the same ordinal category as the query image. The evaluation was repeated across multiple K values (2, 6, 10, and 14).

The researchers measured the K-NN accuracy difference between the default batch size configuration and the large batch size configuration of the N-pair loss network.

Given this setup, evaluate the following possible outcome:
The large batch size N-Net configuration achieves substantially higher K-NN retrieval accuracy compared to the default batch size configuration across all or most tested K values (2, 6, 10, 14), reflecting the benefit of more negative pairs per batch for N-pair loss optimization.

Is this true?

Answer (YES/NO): YES